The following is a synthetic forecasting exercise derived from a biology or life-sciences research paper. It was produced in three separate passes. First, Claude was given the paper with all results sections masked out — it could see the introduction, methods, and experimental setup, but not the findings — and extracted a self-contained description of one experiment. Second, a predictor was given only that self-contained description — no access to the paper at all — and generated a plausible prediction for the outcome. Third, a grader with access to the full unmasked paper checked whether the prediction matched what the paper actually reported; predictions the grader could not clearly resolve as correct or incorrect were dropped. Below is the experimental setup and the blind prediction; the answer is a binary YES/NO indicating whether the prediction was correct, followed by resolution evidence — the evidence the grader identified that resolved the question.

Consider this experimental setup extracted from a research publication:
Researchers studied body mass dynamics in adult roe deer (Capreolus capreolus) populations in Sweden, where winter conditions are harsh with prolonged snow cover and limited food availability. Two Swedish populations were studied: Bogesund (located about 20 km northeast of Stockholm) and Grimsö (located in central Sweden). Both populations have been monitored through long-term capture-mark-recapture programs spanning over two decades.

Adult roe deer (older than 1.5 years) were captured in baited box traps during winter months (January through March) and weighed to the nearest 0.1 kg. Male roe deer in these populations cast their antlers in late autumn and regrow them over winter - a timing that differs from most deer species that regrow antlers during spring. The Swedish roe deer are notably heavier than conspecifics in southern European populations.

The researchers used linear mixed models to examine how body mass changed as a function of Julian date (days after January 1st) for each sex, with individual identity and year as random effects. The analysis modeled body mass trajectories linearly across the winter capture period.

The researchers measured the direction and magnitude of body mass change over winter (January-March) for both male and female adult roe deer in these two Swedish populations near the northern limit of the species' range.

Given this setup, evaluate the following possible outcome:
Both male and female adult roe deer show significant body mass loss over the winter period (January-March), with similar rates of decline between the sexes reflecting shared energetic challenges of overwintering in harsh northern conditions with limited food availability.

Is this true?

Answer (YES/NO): NO